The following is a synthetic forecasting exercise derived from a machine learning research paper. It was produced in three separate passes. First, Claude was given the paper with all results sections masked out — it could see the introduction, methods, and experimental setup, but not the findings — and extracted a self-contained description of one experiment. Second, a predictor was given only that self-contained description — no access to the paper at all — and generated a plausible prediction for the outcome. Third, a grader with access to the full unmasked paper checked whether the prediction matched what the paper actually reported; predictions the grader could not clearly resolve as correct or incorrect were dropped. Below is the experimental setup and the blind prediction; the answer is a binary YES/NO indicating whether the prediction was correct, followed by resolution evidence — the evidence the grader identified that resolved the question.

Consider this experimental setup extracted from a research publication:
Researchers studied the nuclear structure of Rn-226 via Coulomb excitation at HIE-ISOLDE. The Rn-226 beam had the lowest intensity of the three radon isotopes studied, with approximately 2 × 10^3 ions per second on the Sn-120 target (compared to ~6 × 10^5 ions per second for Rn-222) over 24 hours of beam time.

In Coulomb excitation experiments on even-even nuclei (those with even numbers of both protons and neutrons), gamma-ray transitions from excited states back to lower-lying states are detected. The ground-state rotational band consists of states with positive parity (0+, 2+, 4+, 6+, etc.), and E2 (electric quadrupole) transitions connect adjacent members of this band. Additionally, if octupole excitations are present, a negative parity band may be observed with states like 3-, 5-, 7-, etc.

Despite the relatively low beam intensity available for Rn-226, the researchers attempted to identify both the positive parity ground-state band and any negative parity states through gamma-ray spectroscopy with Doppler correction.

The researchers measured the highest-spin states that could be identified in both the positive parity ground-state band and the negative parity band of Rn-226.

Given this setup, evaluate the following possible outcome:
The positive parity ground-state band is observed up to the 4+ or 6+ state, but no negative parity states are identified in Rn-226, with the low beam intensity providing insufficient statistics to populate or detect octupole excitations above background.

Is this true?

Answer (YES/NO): NO